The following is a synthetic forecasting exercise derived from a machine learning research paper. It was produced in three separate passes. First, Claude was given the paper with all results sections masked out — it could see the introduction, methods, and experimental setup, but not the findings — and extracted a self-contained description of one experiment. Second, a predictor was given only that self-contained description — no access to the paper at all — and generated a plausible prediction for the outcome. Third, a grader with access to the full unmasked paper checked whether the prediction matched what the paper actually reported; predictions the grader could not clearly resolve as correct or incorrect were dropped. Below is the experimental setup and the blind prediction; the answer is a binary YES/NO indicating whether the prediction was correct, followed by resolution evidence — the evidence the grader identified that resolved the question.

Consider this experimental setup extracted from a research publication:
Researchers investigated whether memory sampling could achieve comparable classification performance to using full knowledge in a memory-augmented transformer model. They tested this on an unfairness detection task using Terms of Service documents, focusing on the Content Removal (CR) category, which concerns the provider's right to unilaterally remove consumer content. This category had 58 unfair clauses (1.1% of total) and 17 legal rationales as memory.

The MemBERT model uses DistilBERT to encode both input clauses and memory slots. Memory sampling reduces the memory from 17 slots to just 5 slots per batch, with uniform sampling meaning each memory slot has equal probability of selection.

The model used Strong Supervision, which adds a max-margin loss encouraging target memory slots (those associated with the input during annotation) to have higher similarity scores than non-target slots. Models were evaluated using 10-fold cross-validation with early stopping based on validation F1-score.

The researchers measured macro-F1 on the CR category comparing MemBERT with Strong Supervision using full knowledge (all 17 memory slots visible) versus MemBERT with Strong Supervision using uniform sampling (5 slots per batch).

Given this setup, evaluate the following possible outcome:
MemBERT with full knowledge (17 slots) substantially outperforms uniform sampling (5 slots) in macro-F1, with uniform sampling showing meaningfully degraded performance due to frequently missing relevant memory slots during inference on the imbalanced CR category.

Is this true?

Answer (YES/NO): NO